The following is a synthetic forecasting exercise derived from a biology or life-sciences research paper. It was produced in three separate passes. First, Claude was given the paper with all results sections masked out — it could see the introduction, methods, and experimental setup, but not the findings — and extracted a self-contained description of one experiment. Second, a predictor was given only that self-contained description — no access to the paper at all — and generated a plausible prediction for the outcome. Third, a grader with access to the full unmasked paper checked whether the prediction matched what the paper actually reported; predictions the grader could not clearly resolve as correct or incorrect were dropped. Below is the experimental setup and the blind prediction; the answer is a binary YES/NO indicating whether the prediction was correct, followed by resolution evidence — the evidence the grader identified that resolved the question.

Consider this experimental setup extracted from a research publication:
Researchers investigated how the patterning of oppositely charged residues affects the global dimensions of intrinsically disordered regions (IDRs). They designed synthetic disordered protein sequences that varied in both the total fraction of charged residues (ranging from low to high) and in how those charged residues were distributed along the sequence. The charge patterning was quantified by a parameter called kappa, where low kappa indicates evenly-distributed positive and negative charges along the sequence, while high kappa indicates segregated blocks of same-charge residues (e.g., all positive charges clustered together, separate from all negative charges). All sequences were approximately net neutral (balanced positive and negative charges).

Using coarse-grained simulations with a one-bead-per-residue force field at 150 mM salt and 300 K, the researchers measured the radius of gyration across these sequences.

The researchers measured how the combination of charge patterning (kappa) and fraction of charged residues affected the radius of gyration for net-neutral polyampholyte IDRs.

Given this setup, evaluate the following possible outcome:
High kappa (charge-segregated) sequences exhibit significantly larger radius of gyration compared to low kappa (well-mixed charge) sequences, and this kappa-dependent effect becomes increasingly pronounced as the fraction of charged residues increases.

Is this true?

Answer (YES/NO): NO